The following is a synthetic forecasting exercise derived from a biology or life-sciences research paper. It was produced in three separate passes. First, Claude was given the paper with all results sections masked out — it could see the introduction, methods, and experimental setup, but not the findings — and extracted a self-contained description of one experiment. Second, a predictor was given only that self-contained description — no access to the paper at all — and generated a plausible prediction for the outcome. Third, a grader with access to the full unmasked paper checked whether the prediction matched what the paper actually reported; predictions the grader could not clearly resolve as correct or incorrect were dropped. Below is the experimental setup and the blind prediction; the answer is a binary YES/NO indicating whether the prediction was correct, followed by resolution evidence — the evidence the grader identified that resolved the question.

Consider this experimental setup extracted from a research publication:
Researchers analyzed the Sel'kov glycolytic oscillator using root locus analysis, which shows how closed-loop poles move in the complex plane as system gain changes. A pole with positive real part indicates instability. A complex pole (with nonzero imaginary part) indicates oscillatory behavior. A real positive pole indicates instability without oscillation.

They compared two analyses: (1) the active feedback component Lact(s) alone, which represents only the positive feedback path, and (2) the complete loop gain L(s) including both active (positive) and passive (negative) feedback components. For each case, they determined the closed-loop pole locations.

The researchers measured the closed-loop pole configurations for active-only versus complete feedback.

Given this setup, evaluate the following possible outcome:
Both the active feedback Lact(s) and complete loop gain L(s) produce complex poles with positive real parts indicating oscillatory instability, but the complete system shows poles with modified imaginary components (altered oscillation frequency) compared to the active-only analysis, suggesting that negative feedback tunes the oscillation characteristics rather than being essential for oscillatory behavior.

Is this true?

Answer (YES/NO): NO